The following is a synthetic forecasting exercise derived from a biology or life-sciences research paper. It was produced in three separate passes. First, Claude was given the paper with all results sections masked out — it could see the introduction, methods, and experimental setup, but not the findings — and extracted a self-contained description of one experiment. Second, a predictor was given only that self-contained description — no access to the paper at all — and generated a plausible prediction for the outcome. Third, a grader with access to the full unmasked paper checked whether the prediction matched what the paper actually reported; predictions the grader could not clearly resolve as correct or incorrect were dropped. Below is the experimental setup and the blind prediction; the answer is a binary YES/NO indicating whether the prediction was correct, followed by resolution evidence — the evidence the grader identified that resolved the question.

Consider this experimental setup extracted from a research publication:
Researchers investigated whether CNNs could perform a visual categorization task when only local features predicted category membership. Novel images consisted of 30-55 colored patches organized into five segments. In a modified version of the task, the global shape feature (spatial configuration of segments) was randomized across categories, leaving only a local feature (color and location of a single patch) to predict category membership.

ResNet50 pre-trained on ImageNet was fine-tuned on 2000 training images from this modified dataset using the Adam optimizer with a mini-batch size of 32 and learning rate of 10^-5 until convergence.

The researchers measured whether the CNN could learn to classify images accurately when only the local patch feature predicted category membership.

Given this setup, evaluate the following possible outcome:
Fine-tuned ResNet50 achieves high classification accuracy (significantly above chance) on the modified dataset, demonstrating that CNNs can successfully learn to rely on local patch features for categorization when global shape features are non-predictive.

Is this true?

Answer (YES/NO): YES